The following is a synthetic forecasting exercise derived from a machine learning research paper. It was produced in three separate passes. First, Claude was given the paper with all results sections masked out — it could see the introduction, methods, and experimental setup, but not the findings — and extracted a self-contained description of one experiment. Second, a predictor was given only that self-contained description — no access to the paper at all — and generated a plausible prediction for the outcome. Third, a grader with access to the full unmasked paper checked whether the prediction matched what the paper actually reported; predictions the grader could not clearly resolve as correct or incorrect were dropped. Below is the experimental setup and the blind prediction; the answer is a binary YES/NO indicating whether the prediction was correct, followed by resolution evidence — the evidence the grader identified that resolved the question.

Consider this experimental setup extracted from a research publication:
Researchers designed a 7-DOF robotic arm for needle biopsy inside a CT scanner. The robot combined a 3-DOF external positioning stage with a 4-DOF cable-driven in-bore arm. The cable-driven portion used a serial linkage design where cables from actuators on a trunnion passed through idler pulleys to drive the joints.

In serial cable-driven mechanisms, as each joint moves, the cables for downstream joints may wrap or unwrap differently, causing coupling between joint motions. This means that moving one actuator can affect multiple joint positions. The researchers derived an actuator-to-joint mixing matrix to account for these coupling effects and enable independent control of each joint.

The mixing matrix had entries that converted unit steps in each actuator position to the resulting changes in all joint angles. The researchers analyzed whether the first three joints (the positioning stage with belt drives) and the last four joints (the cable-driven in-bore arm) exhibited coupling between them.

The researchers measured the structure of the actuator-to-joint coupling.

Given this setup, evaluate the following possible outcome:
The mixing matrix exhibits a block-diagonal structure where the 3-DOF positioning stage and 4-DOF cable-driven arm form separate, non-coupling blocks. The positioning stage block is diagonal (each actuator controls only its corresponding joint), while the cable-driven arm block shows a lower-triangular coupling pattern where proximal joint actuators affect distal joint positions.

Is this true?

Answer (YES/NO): YES